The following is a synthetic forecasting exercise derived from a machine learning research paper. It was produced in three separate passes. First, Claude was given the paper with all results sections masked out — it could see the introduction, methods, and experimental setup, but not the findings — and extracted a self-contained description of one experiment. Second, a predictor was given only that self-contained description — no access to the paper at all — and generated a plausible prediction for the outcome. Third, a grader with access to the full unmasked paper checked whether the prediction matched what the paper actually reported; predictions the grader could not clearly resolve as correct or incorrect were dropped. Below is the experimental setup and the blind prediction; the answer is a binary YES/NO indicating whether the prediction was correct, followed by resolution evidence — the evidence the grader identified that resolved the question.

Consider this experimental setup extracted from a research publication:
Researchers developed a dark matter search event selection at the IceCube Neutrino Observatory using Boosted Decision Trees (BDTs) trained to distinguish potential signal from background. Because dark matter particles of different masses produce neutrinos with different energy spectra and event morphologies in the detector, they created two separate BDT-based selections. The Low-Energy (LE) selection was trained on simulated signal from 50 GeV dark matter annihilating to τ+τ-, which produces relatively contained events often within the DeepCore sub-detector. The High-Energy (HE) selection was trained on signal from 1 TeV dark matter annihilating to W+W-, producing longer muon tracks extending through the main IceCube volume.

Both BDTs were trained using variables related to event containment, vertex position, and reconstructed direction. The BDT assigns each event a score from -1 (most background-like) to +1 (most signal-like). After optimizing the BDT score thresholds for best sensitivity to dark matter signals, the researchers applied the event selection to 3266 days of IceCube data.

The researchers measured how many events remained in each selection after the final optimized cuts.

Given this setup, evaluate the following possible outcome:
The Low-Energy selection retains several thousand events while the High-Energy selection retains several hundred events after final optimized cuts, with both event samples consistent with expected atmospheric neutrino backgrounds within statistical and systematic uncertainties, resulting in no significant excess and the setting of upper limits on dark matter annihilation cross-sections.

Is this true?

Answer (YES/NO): NO